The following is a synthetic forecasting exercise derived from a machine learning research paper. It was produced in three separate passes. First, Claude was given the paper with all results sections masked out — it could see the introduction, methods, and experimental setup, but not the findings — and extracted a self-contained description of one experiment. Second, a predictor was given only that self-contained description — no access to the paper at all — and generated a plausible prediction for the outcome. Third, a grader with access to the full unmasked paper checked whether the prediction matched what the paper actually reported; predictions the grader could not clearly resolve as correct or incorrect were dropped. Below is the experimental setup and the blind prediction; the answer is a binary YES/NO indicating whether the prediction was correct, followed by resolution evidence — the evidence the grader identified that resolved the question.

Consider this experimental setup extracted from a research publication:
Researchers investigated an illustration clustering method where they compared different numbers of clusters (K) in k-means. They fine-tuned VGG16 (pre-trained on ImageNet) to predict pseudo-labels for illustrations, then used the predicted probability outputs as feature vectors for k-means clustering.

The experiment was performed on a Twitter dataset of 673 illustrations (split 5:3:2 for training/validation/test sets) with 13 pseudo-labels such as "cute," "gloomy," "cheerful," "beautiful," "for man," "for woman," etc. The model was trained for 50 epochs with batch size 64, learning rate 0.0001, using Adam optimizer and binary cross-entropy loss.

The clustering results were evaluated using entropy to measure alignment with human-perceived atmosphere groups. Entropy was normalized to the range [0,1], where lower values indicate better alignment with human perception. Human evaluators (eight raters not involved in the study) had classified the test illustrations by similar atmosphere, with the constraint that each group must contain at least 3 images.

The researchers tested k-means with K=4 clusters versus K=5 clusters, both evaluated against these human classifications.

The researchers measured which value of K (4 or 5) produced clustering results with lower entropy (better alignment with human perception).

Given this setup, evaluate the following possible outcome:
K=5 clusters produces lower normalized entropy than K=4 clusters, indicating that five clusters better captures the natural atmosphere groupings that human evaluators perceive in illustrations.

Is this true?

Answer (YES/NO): YES